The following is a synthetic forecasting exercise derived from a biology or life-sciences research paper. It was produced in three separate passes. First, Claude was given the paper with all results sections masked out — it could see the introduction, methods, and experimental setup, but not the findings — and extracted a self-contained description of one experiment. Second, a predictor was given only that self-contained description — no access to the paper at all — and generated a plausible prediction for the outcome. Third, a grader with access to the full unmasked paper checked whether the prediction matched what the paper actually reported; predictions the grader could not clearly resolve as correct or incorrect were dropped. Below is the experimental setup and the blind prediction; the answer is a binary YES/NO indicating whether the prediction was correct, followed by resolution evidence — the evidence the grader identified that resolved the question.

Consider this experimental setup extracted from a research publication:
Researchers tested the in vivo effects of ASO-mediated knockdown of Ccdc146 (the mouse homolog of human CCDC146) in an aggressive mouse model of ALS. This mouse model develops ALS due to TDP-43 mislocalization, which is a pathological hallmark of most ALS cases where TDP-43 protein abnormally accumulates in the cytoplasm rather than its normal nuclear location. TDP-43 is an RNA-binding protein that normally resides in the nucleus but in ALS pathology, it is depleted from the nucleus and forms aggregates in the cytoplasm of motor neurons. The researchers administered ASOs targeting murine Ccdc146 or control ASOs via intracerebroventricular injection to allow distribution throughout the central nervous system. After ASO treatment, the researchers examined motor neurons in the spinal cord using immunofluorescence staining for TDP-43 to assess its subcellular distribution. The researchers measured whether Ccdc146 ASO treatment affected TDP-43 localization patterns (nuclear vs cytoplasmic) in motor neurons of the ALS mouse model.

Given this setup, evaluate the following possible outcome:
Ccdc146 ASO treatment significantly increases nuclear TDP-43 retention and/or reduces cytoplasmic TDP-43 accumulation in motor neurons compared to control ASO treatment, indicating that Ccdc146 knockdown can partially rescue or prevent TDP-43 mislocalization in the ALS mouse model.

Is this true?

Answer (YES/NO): YES